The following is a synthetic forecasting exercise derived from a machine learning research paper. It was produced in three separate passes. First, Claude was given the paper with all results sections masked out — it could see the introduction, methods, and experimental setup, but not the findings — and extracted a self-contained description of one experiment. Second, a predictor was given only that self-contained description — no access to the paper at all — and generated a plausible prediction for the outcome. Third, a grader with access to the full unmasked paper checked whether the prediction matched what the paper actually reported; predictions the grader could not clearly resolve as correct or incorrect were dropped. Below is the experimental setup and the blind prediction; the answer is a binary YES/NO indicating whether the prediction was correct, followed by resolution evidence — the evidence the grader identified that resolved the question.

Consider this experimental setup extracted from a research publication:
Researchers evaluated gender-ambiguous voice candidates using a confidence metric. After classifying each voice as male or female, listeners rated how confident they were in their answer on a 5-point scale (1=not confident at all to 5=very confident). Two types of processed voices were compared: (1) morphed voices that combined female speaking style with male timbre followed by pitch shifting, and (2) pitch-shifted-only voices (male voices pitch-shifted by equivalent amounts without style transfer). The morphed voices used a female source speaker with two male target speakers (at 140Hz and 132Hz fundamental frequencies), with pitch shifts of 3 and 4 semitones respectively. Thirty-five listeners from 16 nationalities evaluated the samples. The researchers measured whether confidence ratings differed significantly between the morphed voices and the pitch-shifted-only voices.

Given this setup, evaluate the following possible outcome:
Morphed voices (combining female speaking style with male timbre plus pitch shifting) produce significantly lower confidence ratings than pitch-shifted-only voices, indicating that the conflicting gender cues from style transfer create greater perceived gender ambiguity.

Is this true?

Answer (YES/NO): NO